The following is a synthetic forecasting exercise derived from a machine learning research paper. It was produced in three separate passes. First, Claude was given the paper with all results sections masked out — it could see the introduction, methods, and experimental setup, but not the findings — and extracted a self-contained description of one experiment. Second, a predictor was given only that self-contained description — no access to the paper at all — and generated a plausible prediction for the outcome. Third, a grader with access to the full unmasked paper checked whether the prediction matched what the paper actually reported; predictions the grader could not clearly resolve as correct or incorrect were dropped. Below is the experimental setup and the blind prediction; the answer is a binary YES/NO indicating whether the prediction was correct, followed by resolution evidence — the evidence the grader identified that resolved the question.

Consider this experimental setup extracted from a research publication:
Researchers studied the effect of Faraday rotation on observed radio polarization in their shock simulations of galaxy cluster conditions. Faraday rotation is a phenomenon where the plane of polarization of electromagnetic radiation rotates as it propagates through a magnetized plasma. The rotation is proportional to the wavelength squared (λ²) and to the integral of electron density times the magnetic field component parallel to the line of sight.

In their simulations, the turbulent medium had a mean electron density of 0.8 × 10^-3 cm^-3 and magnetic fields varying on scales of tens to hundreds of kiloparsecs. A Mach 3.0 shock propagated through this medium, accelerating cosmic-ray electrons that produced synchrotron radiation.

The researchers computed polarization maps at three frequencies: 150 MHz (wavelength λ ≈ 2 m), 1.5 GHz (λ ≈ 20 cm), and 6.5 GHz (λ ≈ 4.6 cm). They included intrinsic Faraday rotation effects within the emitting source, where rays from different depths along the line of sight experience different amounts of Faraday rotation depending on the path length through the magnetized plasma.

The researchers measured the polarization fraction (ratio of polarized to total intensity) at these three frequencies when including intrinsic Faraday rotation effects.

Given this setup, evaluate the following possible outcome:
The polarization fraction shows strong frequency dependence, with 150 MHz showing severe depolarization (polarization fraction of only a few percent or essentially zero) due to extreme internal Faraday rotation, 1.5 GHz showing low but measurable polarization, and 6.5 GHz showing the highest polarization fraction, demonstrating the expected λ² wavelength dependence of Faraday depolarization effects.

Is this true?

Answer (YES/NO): NO